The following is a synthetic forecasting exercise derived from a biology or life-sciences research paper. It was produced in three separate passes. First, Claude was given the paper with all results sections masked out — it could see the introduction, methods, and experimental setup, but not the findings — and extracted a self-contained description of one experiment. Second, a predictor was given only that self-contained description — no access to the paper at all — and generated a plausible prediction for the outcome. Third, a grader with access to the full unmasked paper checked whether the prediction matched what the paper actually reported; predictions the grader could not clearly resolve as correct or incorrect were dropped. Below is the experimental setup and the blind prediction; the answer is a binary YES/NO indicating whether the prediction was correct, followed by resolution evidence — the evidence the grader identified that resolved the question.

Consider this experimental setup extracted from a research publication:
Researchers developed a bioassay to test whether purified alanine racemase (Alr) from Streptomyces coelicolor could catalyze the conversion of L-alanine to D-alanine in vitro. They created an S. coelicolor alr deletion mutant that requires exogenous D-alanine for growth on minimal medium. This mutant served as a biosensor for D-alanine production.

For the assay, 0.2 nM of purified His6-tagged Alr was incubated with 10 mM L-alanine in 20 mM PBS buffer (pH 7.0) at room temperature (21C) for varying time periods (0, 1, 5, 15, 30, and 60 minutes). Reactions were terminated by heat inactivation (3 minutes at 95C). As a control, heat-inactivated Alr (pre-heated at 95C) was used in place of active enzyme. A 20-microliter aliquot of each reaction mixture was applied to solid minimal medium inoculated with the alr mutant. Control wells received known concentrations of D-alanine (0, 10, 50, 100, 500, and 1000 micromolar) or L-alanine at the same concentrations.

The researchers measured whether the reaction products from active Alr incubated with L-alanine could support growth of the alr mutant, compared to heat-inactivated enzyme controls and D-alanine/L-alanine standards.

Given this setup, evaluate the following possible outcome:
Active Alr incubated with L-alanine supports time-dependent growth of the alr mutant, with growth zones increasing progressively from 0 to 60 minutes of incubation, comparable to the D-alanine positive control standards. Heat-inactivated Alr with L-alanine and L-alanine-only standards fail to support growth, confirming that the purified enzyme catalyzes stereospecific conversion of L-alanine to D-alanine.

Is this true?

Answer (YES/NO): YES